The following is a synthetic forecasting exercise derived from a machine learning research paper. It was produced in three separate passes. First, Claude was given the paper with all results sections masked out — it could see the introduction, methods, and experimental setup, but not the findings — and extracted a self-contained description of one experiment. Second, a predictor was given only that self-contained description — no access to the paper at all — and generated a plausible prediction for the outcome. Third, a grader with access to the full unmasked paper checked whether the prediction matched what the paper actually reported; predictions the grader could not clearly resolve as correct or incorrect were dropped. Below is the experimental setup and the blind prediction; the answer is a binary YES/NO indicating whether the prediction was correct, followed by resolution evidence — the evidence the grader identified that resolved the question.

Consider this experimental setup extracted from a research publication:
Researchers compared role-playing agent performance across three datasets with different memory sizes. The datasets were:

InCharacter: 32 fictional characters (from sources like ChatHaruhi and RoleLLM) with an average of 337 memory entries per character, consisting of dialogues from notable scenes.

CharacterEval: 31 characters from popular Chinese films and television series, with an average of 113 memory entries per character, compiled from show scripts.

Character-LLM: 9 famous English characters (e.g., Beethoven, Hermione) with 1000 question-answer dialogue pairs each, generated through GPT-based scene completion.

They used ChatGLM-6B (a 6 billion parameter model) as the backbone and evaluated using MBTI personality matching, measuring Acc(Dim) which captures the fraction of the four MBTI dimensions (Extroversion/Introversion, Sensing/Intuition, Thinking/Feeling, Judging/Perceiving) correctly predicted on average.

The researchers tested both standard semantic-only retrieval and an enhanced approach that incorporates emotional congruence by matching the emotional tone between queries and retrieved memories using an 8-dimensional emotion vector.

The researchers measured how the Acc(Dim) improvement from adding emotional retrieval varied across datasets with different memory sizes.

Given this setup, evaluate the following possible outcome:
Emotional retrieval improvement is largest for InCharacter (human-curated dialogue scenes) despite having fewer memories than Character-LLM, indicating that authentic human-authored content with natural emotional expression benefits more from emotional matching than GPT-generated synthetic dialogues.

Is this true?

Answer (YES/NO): NO